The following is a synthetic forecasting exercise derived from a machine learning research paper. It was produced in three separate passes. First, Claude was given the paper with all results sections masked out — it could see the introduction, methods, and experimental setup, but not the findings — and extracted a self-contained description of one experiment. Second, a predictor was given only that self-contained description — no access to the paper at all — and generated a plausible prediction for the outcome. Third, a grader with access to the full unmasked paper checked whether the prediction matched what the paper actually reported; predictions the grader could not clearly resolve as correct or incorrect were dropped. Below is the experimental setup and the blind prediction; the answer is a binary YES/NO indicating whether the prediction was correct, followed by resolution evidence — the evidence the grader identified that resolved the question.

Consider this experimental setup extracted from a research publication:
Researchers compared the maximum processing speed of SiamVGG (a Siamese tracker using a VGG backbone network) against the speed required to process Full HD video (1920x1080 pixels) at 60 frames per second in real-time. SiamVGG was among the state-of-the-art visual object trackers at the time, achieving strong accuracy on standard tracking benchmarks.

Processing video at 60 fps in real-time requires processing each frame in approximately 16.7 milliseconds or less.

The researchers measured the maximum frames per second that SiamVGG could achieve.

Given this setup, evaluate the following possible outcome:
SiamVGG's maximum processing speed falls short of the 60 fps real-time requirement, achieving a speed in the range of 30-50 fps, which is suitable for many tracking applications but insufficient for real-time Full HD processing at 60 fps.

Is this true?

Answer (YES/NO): YES